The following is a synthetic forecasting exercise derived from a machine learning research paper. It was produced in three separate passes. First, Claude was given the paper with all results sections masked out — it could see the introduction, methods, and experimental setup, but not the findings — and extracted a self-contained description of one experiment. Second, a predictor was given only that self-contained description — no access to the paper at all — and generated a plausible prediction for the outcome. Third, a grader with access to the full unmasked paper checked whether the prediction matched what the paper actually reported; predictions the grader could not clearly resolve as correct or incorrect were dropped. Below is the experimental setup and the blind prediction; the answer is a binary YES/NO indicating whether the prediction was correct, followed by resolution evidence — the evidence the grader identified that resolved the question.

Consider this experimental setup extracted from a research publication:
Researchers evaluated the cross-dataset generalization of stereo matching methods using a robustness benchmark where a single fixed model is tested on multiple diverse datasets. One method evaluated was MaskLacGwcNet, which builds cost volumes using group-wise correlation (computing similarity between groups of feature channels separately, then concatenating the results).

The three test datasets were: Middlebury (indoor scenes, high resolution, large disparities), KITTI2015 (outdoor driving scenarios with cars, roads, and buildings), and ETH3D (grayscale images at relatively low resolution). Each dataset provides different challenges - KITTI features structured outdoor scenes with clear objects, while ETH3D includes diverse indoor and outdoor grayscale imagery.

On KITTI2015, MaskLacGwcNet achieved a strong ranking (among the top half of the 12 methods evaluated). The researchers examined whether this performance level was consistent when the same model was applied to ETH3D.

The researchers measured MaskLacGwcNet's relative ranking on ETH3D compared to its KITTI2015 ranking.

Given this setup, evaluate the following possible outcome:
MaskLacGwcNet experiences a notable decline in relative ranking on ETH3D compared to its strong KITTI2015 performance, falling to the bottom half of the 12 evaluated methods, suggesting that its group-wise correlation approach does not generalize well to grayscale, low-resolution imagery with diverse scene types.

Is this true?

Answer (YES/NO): YES